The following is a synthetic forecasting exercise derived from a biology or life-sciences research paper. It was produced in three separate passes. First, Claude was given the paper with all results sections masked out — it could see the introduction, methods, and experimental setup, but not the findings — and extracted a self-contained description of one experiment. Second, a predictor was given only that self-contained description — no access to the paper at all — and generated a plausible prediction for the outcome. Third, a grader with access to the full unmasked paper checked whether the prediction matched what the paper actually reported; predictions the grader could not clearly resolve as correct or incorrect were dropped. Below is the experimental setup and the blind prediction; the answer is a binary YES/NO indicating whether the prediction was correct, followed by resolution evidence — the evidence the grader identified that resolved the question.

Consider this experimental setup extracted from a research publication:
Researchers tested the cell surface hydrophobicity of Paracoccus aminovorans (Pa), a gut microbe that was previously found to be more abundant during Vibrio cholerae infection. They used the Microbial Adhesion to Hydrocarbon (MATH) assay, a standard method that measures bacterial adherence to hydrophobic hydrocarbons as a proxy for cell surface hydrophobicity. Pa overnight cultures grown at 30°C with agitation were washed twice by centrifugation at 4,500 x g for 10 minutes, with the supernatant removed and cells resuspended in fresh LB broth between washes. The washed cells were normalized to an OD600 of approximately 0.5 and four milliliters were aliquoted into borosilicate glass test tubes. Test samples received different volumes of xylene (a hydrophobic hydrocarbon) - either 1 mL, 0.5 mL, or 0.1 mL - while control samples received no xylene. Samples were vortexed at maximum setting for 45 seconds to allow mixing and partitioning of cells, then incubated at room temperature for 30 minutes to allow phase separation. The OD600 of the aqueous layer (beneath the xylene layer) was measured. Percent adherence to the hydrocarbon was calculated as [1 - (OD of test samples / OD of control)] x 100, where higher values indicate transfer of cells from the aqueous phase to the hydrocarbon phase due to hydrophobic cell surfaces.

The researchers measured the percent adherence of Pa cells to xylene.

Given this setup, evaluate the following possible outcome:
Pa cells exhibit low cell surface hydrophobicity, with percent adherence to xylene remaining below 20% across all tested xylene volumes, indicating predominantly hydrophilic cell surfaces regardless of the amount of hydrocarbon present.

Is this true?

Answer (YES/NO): NO